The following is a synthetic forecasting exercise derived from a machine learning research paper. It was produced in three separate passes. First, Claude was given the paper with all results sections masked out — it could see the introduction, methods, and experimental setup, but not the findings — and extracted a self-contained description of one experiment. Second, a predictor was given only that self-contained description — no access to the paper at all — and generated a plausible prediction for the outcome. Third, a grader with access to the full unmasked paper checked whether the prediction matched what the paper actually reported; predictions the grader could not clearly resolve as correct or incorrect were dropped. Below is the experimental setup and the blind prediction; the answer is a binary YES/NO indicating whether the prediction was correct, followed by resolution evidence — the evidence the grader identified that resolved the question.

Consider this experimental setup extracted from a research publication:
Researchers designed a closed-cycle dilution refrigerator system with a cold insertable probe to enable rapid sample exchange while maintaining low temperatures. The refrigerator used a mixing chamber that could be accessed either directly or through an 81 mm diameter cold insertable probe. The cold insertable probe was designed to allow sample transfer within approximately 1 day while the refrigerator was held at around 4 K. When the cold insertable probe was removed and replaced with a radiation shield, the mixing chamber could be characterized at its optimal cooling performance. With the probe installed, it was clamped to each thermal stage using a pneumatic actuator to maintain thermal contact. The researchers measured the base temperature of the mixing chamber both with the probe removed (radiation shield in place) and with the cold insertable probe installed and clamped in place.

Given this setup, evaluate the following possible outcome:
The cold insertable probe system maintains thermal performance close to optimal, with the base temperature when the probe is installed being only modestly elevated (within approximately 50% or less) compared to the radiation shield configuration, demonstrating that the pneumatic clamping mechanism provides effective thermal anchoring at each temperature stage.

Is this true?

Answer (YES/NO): NO